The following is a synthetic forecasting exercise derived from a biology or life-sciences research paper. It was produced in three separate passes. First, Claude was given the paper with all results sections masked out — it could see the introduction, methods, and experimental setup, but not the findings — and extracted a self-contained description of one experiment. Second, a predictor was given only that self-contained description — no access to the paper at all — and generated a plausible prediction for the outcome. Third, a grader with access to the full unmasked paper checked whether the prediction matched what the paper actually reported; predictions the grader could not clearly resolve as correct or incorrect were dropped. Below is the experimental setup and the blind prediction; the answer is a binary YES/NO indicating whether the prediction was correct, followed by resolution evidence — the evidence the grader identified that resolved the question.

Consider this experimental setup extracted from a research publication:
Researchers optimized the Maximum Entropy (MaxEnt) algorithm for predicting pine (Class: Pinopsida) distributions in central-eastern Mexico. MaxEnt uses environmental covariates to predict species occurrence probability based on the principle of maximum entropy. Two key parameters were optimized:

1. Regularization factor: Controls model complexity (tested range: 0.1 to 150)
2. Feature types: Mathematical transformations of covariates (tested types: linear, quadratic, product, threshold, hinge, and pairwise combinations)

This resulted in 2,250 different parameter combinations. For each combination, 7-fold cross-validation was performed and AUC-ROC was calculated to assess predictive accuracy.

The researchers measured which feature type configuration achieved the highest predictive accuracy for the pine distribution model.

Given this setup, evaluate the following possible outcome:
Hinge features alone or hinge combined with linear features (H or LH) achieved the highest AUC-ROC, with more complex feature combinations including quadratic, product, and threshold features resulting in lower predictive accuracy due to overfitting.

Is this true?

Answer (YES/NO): YES